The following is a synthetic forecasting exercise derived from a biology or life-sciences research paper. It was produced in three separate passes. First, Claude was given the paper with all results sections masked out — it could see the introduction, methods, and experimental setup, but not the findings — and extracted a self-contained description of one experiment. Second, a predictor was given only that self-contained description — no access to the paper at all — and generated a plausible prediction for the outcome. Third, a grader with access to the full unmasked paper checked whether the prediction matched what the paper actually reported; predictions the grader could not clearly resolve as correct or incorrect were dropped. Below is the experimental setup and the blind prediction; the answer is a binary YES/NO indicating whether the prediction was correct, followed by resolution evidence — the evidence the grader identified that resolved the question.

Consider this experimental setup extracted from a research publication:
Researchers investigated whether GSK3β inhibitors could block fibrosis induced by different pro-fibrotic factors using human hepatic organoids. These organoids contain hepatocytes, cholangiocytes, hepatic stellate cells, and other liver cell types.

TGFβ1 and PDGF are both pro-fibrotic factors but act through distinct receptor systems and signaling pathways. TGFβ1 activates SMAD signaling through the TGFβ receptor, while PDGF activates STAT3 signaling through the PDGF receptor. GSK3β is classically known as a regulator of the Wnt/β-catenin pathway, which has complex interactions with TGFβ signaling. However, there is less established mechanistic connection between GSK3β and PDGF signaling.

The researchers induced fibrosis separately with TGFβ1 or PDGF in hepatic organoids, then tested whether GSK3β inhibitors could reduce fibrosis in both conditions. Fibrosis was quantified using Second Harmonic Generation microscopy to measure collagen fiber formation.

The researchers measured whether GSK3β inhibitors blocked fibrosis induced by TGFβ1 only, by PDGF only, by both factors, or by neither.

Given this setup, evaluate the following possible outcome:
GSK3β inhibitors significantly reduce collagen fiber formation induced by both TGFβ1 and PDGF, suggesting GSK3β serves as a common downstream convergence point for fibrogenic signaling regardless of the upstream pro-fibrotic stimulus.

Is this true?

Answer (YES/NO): YES